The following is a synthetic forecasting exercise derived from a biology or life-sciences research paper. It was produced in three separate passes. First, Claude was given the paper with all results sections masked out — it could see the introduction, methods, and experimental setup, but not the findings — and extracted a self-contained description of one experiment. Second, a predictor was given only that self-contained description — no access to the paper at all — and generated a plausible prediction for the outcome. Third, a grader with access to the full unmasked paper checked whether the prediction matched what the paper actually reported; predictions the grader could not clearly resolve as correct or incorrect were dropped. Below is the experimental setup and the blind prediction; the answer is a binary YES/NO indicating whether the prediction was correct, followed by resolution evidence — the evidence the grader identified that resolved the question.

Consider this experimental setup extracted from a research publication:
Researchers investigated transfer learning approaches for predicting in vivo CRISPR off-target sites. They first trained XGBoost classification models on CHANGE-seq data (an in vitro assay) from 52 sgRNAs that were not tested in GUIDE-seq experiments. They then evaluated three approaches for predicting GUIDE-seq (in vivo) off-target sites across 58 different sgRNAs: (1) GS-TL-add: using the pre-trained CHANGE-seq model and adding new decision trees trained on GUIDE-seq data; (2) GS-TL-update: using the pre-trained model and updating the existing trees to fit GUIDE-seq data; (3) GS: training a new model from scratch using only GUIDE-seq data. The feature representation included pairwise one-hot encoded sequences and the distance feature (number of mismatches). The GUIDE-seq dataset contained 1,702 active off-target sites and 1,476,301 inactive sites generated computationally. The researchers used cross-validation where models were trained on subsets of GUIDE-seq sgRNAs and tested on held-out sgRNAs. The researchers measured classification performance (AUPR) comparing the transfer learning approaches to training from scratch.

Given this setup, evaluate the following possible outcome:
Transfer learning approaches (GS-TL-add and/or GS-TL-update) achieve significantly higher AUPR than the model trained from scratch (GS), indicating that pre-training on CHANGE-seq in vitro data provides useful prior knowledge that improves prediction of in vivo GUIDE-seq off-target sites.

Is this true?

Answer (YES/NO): YES